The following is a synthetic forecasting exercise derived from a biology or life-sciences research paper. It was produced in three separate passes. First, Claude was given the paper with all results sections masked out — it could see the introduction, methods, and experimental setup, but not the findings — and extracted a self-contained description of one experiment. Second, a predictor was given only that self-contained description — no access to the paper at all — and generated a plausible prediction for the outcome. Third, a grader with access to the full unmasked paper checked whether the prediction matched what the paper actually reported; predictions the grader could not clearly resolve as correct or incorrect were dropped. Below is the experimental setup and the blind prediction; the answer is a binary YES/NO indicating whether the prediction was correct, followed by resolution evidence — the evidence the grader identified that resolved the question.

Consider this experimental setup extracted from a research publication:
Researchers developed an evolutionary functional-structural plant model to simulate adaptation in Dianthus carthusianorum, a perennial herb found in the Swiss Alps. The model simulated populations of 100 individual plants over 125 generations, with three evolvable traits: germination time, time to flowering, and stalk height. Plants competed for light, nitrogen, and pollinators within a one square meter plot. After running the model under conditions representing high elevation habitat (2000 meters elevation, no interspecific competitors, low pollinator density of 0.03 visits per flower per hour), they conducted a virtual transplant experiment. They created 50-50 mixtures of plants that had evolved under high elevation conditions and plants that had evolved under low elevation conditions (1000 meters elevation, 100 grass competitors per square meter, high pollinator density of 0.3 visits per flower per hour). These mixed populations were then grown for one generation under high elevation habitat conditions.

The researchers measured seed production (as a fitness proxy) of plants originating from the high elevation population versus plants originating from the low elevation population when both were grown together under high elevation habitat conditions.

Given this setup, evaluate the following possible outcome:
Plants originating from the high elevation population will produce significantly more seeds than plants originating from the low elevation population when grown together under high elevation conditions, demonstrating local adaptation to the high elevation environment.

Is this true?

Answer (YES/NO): YES